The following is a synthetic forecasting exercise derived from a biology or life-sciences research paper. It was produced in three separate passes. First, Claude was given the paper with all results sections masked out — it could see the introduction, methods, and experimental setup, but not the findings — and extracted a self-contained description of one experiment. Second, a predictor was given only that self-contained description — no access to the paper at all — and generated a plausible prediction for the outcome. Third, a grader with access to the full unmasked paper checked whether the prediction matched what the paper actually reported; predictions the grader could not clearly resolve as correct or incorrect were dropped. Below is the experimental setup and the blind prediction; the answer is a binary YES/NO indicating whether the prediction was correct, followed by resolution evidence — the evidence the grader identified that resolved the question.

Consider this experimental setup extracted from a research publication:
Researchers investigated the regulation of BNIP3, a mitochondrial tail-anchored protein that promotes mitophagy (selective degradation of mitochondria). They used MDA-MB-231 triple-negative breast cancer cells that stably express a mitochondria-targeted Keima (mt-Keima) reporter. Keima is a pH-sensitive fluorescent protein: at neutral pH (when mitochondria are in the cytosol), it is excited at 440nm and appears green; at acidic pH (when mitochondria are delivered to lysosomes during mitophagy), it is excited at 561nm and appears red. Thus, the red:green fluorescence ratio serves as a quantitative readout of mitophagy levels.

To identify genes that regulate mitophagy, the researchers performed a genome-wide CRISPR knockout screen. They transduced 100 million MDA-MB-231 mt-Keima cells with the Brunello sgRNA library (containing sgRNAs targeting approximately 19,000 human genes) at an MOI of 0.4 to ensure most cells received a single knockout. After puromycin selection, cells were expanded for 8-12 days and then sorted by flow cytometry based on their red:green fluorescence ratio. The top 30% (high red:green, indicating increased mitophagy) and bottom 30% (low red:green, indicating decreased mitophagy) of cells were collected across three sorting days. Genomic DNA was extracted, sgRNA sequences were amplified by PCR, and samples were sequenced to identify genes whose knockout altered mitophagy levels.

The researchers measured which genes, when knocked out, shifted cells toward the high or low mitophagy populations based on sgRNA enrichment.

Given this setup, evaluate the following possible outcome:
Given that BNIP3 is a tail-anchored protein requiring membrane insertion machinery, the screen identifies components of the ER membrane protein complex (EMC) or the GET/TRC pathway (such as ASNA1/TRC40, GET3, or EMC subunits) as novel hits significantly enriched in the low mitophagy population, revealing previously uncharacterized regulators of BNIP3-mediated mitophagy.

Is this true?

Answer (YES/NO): YES